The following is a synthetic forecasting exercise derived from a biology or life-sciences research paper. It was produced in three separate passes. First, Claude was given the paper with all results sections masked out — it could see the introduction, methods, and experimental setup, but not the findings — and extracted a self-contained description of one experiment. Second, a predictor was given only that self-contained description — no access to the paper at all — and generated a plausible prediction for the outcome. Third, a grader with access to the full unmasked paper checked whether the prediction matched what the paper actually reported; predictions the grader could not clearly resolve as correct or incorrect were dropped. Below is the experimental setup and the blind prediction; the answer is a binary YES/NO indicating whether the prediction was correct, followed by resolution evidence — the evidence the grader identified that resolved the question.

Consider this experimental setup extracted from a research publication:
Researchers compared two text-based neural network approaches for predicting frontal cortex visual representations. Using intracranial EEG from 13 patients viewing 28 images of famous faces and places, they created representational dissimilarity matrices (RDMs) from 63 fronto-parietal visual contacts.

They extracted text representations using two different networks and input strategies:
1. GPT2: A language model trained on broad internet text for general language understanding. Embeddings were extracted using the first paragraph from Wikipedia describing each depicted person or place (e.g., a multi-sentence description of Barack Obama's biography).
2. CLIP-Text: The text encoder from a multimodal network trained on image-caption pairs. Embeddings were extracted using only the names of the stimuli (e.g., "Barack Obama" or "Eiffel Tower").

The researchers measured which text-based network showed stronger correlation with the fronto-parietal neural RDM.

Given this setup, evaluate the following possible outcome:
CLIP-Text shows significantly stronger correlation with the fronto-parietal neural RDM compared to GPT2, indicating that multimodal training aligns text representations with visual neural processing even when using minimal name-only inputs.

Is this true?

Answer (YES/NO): NO